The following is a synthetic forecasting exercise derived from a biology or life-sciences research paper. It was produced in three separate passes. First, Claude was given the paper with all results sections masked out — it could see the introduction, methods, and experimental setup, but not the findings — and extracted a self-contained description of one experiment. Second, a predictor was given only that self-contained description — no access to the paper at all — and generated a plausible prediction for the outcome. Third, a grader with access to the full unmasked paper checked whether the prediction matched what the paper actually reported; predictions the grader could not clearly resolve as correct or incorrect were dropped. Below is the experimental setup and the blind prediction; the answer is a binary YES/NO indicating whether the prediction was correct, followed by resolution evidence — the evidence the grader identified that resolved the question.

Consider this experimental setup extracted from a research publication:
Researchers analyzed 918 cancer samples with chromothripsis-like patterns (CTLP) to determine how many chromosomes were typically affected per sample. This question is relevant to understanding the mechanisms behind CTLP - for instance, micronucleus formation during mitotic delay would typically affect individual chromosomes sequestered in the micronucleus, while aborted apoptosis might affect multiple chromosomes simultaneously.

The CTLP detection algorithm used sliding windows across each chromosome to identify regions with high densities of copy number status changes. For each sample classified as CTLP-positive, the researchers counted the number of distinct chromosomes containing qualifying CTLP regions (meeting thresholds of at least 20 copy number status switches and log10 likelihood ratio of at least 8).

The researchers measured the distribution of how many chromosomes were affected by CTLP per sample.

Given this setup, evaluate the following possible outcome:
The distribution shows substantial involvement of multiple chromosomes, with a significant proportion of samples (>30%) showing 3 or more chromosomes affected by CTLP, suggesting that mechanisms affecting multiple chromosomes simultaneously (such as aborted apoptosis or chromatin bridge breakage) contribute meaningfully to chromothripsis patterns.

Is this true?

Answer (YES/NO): NO